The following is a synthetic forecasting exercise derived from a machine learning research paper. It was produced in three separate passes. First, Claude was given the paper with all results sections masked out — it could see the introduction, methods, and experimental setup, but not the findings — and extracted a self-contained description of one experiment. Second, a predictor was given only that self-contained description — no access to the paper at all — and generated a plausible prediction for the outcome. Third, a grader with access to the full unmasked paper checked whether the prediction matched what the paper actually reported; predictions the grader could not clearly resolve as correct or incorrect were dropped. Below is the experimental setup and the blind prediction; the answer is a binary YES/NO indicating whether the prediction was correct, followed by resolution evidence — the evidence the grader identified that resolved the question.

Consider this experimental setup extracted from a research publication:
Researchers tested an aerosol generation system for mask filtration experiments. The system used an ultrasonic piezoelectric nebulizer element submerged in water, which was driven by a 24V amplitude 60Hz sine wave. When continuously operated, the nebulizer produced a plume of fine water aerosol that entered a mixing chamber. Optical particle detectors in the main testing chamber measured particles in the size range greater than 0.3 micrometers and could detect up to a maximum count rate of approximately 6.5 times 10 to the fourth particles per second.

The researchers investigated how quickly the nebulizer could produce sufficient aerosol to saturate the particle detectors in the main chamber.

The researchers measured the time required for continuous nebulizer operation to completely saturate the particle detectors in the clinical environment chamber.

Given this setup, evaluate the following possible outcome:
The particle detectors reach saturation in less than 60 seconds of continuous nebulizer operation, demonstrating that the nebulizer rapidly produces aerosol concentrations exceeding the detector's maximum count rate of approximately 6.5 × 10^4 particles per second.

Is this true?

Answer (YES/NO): YES